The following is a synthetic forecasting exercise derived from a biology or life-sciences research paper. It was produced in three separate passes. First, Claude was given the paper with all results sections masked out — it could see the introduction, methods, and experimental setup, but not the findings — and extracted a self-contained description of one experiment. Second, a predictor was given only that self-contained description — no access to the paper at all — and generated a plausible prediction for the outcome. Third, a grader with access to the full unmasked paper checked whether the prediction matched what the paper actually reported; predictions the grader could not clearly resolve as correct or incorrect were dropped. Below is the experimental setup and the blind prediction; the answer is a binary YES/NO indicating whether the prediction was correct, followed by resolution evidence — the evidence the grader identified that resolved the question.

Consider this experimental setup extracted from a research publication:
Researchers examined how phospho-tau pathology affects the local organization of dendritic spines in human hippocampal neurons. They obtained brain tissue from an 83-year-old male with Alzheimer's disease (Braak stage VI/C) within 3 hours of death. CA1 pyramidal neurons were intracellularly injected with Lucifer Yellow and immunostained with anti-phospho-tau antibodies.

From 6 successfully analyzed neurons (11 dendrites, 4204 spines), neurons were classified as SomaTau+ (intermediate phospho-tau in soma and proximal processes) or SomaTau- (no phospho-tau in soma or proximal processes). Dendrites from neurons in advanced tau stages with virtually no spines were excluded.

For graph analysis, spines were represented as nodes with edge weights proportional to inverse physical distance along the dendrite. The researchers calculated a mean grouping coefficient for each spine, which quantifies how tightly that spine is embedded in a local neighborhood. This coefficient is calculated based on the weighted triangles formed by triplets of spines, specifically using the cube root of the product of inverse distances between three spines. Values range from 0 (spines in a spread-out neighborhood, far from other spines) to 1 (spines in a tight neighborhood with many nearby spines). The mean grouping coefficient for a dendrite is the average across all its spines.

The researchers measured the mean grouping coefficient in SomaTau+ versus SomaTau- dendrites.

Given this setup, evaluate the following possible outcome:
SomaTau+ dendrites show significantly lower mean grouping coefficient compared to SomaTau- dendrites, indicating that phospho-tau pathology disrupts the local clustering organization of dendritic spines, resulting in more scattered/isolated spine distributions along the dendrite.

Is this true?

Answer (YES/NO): NO